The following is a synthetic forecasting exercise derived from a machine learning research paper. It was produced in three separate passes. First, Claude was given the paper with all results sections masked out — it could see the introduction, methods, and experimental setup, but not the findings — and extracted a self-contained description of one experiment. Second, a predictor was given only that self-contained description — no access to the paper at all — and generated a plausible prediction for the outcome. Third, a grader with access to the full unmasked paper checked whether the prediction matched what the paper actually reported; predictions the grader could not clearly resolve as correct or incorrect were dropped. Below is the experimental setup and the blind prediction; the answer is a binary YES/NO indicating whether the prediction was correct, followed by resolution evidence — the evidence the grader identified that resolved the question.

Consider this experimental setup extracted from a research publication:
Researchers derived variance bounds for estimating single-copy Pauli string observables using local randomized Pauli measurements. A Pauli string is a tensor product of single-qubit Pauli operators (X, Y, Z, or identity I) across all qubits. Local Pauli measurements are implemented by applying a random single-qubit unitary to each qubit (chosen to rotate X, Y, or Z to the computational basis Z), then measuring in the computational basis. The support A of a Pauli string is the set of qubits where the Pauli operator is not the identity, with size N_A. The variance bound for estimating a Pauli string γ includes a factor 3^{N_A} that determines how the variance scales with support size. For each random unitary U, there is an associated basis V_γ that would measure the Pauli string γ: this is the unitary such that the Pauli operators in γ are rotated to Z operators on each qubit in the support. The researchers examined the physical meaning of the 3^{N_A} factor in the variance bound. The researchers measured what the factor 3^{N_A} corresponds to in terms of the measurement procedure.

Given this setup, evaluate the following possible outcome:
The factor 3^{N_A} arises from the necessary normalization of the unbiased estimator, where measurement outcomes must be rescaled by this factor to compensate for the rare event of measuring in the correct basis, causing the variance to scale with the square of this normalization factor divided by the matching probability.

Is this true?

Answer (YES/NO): NO